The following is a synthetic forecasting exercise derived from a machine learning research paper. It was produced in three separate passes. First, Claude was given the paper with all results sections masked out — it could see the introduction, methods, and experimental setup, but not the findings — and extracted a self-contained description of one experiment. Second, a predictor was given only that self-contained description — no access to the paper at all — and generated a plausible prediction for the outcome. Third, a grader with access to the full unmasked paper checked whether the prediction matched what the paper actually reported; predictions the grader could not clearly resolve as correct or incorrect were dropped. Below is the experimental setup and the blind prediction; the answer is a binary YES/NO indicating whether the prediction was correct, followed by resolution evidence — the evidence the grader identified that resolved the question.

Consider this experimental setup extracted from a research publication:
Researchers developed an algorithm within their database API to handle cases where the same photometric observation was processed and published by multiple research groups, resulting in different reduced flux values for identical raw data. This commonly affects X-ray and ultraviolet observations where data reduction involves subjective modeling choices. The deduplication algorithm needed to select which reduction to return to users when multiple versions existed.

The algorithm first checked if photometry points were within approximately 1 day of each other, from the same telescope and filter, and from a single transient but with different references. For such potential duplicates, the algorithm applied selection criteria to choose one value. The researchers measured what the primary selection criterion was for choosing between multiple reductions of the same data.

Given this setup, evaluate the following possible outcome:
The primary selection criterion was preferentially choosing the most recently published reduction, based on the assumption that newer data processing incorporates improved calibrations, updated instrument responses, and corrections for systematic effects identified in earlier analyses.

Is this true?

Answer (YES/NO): NO